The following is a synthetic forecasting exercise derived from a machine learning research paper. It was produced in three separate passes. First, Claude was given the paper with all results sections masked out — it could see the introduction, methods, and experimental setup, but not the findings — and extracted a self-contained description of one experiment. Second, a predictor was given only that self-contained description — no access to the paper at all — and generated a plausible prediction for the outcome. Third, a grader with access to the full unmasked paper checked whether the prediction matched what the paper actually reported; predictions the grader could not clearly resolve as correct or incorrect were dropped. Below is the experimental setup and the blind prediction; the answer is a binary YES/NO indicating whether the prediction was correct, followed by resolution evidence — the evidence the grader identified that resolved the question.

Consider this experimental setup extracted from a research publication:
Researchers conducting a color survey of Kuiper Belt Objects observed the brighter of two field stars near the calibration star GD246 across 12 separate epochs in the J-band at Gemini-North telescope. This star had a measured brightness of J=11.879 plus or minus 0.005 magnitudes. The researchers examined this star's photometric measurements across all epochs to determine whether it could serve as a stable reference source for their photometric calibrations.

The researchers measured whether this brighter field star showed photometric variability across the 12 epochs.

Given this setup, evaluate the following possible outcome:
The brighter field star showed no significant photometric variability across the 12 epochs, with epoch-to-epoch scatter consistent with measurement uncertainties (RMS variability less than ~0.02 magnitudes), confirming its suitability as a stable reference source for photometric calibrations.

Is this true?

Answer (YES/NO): YES